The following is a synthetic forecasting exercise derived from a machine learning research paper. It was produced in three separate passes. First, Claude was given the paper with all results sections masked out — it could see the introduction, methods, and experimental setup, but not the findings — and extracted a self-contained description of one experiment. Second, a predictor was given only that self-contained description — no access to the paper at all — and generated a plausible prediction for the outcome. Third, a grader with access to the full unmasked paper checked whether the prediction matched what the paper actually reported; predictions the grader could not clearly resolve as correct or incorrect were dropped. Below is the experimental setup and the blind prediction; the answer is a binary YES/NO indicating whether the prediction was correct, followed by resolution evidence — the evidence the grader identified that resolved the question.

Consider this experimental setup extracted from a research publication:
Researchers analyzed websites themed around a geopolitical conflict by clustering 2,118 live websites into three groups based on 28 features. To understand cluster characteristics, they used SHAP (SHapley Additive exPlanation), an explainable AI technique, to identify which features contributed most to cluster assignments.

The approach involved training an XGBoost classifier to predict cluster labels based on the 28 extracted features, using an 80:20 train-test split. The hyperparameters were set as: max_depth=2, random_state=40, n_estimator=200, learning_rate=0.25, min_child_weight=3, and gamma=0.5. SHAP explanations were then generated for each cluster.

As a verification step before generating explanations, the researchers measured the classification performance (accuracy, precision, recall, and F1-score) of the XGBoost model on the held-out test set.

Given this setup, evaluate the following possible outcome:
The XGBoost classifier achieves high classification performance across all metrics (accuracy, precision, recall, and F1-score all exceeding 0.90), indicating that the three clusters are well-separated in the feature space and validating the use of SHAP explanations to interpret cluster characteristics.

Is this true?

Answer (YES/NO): YES